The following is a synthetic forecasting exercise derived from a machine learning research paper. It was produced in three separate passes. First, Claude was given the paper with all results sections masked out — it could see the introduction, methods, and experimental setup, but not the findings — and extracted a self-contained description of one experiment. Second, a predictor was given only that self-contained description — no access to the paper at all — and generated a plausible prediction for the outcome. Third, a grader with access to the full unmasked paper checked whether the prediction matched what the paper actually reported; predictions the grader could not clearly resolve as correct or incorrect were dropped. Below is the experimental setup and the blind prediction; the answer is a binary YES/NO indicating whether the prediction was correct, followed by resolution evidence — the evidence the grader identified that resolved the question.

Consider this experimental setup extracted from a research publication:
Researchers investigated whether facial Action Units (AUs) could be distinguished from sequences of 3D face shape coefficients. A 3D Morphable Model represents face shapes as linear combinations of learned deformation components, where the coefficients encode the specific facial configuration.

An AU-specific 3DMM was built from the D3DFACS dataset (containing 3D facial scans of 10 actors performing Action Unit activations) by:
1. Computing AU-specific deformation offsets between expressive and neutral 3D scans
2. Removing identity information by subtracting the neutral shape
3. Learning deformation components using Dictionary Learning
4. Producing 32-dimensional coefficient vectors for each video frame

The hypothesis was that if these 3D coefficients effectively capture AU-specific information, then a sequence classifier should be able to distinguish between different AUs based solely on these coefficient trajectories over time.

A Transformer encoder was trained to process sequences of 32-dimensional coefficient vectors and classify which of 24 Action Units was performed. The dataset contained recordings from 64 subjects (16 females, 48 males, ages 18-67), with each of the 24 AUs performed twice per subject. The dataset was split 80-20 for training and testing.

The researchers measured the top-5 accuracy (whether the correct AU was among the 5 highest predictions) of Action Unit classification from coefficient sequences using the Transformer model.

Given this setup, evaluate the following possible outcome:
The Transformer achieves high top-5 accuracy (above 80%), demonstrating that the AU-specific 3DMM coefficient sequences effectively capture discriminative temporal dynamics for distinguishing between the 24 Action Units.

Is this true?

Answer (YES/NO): YES